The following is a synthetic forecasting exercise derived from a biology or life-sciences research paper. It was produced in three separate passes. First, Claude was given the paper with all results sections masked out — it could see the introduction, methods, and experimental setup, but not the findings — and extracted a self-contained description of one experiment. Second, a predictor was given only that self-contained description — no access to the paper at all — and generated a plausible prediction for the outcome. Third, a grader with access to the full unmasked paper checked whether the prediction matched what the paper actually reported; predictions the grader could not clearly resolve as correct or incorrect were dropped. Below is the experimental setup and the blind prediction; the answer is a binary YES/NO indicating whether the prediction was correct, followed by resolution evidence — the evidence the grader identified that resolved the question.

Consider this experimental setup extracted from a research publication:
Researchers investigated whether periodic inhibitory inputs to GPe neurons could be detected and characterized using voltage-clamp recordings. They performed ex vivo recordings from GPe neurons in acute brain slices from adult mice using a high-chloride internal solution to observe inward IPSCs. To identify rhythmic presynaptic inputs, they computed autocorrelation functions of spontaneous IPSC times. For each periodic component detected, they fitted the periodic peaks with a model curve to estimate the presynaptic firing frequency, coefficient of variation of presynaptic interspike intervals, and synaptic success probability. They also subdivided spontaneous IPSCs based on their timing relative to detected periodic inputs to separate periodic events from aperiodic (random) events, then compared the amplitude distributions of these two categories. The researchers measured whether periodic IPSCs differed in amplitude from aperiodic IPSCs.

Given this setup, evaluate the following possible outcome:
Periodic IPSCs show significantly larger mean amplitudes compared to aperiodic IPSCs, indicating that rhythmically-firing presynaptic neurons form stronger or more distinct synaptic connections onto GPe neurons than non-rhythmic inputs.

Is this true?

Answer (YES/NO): YES